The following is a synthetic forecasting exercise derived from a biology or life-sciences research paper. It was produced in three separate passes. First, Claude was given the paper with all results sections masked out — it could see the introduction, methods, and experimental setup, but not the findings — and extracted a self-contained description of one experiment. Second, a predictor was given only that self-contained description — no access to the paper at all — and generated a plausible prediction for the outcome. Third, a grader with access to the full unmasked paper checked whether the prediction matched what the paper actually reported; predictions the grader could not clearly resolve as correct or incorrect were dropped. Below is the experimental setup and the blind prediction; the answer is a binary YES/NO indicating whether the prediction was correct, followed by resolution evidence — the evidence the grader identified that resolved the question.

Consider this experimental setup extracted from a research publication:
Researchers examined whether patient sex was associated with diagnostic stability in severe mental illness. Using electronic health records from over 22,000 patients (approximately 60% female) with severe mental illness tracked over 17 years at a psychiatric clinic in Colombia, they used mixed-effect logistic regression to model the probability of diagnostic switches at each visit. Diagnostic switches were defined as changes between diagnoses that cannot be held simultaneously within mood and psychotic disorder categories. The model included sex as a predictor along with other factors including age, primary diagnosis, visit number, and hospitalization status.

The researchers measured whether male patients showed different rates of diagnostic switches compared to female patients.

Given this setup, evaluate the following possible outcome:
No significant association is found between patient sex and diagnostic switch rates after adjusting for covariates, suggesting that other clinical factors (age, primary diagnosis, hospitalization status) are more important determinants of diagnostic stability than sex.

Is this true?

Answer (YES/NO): NO